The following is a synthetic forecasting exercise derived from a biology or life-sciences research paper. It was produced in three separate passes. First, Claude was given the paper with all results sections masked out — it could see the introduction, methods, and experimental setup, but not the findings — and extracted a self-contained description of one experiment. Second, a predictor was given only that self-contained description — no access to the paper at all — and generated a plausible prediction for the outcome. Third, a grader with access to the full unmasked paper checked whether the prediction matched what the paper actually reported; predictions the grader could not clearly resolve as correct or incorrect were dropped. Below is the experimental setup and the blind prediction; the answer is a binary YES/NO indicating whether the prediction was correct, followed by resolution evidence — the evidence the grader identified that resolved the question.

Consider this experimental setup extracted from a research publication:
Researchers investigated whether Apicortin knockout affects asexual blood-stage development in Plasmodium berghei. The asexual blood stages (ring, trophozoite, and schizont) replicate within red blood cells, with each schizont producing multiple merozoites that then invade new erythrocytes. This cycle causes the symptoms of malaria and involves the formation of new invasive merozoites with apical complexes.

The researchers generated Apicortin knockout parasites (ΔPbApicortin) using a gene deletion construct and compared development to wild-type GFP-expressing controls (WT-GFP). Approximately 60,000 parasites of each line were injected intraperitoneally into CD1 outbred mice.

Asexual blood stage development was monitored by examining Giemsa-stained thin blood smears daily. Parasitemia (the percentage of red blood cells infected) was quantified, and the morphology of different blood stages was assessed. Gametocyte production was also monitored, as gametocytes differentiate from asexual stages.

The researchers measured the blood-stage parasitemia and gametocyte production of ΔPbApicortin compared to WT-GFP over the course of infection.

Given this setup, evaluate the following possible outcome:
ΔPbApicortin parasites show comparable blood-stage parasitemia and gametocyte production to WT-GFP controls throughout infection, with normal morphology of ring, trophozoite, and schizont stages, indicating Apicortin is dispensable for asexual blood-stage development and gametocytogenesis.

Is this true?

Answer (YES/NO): YES